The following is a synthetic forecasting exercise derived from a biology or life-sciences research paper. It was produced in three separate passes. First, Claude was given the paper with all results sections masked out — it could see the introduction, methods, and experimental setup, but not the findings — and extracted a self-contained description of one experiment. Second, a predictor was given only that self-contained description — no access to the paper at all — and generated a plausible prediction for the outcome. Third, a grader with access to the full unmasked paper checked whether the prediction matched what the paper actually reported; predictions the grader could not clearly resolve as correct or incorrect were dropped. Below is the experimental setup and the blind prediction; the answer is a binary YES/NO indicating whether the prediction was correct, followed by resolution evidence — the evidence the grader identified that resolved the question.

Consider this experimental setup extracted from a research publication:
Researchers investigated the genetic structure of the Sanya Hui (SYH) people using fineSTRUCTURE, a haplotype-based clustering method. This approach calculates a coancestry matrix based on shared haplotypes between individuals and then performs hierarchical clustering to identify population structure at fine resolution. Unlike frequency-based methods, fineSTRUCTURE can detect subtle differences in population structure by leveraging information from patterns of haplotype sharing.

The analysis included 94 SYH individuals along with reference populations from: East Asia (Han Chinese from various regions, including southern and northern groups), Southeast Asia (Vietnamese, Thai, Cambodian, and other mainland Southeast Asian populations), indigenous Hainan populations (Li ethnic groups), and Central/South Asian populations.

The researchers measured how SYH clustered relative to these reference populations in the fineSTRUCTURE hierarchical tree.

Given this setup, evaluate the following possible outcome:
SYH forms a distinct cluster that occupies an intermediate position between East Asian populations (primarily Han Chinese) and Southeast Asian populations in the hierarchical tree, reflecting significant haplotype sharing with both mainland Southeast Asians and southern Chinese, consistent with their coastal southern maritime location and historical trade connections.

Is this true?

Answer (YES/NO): NO